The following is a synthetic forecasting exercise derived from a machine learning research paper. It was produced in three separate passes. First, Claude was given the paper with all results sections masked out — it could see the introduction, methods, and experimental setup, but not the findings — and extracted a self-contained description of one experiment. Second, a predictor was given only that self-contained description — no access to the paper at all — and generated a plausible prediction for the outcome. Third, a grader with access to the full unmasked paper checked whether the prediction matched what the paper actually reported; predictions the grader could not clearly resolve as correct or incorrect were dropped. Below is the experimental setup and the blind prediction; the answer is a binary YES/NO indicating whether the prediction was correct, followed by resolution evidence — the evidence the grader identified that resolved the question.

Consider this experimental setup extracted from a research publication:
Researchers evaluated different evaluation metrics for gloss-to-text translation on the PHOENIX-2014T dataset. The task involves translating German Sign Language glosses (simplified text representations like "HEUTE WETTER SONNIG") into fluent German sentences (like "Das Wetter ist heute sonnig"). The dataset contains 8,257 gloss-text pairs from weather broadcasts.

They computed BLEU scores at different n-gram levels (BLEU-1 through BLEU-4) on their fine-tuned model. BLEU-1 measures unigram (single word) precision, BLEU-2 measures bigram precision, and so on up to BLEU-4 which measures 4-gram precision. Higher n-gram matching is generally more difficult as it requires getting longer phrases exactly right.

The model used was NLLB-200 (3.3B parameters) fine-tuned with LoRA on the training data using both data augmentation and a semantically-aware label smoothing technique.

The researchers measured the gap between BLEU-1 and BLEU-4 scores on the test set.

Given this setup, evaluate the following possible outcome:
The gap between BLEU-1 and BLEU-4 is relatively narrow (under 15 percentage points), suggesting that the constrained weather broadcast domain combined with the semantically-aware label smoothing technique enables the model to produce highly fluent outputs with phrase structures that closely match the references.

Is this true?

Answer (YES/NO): NO